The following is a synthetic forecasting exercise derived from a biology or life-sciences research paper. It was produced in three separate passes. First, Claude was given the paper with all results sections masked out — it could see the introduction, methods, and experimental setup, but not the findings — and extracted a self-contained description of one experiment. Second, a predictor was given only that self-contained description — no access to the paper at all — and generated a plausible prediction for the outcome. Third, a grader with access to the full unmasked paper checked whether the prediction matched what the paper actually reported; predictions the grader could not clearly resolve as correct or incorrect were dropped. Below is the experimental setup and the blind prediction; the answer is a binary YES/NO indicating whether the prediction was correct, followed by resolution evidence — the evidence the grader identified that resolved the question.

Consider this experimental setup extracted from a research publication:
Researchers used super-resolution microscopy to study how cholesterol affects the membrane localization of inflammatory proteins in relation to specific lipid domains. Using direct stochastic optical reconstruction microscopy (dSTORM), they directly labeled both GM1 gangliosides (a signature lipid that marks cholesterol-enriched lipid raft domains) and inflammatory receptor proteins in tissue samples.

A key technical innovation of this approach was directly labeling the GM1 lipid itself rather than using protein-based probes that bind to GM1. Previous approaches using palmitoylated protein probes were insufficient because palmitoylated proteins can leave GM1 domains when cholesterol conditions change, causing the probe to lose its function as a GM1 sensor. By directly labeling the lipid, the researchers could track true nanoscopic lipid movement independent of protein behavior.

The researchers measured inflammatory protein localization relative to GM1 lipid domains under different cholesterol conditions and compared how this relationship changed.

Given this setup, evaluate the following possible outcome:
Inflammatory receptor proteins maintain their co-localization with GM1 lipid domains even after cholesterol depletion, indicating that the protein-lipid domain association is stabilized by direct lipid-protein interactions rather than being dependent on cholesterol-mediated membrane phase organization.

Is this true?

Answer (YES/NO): NO